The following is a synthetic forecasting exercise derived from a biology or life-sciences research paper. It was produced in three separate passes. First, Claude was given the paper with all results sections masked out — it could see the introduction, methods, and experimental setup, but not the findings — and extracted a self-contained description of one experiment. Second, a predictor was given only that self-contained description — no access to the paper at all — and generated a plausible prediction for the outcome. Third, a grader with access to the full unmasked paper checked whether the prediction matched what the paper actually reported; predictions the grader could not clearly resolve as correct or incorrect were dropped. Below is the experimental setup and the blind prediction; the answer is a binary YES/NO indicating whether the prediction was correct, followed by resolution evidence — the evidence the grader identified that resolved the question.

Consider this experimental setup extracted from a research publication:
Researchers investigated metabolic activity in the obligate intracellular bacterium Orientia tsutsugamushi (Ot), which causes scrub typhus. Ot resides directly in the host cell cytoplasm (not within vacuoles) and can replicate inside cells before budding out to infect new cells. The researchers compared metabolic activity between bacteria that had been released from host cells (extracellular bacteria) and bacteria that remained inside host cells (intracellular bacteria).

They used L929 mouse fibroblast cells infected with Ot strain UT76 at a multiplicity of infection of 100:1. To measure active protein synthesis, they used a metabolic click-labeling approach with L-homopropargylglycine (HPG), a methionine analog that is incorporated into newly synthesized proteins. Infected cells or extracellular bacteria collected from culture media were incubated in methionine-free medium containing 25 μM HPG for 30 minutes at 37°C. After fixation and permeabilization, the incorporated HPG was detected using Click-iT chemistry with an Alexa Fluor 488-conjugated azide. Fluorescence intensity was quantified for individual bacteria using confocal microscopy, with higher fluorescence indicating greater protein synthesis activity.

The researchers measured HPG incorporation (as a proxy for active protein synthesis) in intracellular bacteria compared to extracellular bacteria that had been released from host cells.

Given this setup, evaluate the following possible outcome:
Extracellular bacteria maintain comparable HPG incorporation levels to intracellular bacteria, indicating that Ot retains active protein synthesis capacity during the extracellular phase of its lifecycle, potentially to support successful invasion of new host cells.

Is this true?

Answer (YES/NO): NO